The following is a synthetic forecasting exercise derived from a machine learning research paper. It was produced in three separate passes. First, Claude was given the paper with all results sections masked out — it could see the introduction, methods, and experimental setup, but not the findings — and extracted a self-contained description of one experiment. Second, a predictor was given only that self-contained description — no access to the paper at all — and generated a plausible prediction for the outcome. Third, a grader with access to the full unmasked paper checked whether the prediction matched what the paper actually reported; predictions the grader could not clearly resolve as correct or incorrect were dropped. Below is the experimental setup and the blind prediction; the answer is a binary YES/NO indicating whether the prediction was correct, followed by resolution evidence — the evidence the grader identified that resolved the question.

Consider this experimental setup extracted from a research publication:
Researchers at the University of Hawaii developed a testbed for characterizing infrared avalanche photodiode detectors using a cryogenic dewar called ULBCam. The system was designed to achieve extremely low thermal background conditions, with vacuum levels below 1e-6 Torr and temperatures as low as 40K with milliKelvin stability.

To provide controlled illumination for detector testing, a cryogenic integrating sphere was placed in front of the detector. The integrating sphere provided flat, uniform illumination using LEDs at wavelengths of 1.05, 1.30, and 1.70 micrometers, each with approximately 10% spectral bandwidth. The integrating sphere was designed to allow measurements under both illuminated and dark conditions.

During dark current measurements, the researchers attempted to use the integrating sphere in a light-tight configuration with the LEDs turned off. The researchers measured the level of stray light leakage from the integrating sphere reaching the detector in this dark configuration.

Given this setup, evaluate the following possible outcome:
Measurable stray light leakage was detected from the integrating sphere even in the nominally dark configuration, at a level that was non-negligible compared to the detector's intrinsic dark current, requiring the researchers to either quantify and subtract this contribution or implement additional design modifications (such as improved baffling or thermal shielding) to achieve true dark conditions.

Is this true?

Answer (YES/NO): YES